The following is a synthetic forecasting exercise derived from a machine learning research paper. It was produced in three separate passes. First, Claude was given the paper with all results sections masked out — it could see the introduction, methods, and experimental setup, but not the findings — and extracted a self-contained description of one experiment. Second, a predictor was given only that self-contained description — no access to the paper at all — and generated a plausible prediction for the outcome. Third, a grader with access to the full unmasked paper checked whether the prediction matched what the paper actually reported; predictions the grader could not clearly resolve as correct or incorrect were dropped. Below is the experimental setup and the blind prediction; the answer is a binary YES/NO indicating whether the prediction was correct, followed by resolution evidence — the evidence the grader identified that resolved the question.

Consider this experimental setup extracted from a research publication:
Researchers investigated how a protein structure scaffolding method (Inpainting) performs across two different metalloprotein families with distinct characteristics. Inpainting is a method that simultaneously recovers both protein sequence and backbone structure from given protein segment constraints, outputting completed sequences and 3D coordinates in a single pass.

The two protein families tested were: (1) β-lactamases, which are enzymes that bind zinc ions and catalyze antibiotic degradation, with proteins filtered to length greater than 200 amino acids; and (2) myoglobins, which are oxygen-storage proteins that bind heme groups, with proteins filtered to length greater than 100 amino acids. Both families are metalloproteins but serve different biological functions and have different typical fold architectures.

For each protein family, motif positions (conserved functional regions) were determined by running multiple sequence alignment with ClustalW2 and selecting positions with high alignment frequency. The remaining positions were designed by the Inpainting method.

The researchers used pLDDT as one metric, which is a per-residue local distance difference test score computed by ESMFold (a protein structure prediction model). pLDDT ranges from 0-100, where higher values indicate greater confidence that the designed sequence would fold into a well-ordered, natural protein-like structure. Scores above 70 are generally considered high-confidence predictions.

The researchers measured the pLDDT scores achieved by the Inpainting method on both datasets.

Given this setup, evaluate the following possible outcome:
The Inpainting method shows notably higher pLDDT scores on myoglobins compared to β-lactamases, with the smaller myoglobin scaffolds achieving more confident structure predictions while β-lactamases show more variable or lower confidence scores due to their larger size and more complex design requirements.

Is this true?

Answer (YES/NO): YES